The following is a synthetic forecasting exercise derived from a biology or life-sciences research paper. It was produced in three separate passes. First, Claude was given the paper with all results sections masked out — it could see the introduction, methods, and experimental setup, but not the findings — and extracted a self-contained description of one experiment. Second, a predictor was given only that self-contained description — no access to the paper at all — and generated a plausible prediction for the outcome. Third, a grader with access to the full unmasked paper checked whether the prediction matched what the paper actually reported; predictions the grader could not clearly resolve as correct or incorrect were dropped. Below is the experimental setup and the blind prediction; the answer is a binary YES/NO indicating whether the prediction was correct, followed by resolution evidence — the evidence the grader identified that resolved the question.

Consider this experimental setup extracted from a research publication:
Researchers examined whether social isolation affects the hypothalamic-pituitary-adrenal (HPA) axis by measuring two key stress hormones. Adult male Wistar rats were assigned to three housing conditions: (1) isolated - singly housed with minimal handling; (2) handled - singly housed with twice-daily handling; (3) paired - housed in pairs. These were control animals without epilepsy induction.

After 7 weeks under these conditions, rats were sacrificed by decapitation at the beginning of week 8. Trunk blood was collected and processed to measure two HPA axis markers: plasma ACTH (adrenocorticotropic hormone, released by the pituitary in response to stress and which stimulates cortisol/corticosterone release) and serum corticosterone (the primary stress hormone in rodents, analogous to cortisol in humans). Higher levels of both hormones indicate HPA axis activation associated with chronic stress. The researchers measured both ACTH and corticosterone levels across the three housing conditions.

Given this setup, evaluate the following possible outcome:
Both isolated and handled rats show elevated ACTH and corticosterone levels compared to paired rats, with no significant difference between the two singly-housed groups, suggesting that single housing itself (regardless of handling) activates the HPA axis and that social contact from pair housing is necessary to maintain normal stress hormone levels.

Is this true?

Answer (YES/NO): NO